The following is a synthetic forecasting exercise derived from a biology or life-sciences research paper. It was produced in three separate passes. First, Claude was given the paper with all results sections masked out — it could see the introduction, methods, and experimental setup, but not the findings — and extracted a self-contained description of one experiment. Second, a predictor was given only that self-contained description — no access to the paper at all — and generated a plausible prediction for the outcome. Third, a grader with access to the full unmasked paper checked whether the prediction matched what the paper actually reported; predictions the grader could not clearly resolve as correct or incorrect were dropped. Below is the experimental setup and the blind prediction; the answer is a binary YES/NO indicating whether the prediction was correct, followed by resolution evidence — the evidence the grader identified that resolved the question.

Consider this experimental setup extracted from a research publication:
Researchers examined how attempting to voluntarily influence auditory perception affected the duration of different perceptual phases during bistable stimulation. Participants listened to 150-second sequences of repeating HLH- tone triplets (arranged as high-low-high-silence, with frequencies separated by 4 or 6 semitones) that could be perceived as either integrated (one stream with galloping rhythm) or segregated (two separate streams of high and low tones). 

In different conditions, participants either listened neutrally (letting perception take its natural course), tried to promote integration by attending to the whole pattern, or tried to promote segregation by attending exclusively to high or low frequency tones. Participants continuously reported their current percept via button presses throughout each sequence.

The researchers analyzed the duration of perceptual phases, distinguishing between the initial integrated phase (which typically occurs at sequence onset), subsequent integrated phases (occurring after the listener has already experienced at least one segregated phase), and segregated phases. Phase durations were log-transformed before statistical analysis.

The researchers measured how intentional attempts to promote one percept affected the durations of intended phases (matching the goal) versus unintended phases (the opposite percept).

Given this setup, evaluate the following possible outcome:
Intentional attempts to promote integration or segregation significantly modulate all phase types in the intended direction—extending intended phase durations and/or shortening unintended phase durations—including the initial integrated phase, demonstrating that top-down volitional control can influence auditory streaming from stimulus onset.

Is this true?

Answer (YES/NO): NO